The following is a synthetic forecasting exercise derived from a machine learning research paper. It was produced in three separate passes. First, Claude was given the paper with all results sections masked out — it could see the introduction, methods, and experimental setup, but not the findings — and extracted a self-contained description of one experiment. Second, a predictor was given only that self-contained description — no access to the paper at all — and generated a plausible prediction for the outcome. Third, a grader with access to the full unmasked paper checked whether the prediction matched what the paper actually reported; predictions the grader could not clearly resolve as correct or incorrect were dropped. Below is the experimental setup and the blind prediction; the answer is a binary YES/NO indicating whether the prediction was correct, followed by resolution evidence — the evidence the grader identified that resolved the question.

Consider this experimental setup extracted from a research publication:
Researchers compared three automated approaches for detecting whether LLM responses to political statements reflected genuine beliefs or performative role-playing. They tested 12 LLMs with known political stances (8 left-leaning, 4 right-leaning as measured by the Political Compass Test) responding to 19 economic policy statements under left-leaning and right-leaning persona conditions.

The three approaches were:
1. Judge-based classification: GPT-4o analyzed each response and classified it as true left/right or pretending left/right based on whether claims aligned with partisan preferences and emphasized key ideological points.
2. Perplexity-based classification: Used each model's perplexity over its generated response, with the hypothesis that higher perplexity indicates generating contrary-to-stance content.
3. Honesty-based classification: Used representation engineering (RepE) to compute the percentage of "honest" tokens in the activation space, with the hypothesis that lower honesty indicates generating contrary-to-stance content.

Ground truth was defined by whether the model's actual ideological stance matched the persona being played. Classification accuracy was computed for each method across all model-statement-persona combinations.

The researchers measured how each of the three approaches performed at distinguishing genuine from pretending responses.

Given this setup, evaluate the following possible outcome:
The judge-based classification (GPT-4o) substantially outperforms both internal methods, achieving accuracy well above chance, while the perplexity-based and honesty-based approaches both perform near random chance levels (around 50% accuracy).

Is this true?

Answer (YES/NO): NO